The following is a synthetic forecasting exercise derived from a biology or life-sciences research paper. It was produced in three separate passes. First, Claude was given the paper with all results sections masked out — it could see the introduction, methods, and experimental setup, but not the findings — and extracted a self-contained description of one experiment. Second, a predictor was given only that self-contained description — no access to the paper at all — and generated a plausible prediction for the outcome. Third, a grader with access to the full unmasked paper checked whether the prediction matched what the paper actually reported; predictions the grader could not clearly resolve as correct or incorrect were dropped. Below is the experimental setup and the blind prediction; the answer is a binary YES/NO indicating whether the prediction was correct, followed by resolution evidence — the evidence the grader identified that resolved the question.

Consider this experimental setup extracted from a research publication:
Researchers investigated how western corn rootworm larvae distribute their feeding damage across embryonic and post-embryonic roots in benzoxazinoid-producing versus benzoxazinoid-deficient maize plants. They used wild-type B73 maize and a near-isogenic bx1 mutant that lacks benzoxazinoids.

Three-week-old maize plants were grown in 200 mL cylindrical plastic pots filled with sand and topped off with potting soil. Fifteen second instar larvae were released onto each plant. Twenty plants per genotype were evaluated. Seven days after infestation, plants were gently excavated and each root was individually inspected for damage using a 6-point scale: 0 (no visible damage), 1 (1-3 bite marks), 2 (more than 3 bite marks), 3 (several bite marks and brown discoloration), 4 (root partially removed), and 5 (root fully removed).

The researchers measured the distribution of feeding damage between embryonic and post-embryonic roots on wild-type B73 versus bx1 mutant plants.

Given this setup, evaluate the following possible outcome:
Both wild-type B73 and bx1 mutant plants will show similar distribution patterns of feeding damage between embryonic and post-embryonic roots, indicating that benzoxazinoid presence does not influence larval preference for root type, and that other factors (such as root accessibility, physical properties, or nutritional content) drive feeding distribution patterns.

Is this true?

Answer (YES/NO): NO